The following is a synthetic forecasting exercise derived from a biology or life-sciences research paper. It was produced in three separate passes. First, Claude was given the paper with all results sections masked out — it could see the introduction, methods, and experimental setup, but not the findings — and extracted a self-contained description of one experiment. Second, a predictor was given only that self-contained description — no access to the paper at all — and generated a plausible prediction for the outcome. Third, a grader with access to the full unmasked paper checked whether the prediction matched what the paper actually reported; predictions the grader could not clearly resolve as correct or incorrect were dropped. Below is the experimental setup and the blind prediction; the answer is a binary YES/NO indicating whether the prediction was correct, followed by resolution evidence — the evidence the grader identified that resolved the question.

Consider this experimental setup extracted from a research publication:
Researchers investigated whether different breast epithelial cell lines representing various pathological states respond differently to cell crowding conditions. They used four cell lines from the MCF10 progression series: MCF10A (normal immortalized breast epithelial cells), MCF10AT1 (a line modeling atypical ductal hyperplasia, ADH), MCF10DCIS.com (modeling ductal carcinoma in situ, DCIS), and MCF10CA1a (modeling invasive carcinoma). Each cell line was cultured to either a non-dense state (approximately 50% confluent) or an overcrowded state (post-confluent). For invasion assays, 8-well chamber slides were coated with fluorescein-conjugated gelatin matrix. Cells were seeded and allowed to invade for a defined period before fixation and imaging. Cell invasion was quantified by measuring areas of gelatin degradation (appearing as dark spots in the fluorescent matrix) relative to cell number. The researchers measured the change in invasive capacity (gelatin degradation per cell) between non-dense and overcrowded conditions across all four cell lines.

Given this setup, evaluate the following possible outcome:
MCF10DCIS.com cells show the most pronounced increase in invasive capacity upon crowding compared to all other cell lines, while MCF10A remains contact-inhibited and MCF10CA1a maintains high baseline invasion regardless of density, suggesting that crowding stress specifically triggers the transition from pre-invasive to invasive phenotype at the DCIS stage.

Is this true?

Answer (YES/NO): YES